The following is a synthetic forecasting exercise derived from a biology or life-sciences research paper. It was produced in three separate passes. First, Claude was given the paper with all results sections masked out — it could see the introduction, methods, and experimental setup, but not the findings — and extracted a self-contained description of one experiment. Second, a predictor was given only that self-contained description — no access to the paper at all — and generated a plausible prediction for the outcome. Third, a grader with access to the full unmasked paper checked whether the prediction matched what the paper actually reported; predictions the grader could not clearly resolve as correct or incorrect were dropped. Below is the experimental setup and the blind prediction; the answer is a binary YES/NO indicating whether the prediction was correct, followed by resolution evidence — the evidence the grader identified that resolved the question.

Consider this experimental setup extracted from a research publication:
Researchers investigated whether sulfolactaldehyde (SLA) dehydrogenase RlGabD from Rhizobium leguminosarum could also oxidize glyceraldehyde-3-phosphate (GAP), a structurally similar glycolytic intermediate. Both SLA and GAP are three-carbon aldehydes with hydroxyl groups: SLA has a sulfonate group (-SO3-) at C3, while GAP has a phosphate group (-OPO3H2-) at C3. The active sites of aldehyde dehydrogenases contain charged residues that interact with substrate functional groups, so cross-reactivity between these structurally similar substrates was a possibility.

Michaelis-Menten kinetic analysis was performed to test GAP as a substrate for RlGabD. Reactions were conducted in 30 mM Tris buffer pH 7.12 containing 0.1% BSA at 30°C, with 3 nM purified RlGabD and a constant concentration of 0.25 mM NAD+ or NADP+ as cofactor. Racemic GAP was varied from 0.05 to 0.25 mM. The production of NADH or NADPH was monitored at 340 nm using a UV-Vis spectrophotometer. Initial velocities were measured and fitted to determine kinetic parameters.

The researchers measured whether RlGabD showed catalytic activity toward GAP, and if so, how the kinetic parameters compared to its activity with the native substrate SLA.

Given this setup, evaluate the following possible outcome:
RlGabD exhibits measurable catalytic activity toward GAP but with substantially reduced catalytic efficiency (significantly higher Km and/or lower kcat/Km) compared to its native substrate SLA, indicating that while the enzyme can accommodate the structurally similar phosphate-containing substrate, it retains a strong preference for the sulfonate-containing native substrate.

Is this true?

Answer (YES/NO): YES